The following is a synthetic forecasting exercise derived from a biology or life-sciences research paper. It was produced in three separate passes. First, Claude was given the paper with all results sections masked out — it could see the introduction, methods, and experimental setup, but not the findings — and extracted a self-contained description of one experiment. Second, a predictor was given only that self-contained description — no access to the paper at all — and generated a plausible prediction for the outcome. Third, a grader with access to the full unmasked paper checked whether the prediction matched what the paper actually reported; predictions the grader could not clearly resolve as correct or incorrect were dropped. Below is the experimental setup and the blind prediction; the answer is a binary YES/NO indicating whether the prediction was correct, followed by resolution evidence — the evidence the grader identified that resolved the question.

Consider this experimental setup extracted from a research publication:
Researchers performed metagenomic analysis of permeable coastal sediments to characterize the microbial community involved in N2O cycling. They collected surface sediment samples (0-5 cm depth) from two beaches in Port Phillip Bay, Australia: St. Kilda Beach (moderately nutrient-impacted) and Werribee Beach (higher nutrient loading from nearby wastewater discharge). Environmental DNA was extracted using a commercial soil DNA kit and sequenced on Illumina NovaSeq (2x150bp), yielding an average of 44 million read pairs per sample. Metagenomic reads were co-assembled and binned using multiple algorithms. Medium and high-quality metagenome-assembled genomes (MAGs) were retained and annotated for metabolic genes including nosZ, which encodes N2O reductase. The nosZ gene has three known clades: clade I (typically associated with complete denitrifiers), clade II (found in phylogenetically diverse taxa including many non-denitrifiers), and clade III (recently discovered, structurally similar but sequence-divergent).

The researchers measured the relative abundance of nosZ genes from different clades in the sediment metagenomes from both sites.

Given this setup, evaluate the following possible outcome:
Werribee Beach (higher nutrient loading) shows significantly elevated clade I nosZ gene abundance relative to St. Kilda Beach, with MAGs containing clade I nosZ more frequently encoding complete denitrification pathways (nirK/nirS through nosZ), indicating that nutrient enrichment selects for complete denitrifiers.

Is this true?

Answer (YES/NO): NO